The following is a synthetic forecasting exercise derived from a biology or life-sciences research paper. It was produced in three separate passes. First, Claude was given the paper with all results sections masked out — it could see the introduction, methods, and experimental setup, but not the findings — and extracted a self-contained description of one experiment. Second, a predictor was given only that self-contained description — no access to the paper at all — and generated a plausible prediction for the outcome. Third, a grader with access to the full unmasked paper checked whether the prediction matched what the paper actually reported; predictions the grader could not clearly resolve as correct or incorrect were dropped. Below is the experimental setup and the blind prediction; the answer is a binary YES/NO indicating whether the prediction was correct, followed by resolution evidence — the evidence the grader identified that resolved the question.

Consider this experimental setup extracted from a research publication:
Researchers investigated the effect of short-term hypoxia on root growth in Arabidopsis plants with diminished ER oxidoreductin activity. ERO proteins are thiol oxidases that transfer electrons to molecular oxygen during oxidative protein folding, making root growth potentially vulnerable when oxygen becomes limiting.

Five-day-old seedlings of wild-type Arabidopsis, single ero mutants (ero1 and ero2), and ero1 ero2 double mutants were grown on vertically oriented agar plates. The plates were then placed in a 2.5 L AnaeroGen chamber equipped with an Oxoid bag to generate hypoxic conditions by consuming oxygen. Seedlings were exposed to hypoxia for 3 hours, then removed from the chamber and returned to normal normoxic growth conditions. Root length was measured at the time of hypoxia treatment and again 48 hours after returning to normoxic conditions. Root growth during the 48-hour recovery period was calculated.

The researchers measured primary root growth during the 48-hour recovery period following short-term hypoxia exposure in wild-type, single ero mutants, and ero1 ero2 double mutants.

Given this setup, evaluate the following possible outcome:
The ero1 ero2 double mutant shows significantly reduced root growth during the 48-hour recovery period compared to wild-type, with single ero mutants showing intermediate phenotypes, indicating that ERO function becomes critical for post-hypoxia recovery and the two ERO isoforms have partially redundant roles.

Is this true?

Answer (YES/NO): NO